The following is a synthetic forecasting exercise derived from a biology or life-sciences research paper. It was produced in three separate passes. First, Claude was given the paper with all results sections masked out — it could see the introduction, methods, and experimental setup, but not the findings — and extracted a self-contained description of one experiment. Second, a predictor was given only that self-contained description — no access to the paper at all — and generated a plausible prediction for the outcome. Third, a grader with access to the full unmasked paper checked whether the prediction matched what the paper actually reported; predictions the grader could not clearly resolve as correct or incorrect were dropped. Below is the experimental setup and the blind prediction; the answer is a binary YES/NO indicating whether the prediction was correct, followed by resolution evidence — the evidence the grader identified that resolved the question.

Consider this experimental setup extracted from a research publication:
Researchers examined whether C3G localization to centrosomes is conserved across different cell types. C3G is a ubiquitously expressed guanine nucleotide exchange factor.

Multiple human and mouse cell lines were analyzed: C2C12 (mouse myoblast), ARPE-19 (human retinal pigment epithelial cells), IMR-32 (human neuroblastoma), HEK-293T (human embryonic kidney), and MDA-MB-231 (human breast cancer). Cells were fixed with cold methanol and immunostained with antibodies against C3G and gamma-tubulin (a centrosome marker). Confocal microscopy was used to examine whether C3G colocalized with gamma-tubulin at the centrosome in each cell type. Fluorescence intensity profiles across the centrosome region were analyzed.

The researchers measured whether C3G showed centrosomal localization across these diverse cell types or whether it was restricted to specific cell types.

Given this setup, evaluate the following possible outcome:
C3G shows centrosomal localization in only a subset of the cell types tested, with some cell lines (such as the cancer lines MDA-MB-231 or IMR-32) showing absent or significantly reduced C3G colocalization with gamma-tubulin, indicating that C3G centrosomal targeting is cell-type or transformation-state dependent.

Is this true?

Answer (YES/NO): NO